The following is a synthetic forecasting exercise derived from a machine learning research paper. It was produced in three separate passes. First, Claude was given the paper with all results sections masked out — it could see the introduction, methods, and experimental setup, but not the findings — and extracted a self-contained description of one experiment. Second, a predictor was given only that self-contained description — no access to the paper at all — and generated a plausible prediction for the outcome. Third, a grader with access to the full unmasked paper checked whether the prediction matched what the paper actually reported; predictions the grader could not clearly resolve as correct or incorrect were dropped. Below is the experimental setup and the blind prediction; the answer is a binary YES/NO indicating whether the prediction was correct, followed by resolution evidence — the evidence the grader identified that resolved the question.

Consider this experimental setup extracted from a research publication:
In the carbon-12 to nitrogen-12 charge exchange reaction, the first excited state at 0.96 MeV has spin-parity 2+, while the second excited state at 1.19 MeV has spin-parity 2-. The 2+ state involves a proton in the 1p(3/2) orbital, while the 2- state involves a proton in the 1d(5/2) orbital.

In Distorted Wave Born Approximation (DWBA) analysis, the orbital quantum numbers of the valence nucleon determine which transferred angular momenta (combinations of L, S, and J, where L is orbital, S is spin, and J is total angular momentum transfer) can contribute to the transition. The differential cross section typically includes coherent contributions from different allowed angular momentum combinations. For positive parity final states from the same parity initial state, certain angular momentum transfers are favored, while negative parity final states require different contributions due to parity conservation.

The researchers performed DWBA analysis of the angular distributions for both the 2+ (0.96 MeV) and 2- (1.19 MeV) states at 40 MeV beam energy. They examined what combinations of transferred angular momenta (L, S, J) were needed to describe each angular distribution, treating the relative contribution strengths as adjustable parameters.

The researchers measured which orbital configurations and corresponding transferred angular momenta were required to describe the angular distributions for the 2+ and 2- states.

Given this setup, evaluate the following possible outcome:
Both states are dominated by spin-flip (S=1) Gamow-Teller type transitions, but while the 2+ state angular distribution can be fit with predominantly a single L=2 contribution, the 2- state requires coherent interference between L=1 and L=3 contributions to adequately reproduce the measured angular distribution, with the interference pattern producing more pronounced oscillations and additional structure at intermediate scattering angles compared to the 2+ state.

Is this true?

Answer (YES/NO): NO